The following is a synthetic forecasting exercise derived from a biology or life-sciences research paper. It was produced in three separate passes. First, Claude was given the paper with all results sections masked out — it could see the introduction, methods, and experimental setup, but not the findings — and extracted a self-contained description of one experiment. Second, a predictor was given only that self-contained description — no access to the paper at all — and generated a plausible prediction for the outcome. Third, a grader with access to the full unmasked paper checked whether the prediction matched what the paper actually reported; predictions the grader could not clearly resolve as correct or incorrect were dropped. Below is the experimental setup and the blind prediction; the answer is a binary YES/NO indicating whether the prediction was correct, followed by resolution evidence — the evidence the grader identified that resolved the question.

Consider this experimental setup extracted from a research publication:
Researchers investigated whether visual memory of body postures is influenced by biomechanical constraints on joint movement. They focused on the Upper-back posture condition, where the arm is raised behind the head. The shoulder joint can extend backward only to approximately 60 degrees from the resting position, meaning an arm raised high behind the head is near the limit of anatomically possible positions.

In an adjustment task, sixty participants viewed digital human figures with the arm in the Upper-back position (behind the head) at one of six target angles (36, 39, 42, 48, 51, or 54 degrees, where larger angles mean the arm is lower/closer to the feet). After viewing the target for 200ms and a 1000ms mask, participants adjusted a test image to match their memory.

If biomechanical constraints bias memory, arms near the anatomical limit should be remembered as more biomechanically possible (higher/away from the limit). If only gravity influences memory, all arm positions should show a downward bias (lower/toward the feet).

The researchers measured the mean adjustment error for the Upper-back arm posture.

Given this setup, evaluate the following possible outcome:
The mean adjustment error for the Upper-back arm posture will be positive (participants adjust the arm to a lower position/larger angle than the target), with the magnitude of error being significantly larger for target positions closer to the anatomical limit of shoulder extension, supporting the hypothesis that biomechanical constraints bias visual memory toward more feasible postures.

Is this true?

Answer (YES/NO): NO